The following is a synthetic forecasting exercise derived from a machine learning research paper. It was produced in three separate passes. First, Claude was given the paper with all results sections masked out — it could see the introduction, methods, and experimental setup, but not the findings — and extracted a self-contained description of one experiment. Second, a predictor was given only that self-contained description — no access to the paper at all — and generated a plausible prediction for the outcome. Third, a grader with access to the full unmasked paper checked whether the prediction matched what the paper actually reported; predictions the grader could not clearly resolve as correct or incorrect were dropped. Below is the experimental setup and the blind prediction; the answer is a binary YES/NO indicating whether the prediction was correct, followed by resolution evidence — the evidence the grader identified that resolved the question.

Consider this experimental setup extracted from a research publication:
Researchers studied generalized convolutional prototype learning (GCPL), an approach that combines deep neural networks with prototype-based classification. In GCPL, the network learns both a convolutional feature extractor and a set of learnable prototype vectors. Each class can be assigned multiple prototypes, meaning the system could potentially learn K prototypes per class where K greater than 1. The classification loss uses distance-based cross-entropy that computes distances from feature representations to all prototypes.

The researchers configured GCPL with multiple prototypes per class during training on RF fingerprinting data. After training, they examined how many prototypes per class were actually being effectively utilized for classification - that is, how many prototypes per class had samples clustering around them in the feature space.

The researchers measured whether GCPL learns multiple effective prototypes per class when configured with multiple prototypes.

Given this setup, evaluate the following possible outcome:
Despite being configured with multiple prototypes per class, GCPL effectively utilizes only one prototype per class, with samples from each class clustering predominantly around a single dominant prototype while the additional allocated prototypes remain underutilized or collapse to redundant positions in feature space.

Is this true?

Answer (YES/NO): YES